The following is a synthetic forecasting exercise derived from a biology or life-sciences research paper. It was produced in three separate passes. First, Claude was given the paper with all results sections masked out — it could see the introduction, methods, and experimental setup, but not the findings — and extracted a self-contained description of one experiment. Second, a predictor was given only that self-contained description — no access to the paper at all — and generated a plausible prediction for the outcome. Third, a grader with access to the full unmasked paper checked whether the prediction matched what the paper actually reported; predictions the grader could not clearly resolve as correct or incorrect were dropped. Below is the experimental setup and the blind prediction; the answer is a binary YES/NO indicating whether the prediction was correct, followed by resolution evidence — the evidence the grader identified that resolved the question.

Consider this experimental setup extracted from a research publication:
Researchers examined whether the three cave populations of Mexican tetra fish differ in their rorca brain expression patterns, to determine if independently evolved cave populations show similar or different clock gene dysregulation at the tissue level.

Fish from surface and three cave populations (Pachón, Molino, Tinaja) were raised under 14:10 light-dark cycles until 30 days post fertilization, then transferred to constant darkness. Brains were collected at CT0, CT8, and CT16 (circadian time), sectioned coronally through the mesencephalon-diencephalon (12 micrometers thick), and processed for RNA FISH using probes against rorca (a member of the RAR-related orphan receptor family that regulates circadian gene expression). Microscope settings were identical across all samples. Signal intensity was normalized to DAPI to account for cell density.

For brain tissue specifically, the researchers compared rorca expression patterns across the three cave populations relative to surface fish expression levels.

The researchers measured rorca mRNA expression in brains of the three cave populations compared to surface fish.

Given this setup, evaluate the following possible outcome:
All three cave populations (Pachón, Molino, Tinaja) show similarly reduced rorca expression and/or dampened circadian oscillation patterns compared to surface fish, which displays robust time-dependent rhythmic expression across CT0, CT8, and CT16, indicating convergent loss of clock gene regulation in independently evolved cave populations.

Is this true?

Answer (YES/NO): NO